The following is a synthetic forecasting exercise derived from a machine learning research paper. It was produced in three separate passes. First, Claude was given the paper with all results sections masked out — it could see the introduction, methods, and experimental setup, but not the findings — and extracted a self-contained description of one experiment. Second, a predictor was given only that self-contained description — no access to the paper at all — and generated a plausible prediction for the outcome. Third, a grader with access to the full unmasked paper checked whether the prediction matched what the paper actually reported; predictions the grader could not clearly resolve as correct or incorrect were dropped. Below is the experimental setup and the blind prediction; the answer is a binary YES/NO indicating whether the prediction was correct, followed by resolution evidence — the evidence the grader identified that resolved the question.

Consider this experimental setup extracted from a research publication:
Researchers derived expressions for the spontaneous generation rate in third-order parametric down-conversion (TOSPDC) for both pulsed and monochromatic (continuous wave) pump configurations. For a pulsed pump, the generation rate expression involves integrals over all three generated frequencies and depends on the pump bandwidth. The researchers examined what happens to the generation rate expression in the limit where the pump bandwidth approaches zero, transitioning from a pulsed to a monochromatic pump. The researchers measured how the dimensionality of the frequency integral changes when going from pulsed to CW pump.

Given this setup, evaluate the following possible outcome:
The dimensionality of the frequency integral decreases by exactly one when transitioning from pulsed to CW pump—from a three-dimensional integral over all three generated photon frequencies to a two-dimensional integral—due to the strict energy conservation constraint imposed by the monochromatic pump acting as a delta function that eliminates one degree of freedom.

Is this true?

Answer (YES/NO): YES